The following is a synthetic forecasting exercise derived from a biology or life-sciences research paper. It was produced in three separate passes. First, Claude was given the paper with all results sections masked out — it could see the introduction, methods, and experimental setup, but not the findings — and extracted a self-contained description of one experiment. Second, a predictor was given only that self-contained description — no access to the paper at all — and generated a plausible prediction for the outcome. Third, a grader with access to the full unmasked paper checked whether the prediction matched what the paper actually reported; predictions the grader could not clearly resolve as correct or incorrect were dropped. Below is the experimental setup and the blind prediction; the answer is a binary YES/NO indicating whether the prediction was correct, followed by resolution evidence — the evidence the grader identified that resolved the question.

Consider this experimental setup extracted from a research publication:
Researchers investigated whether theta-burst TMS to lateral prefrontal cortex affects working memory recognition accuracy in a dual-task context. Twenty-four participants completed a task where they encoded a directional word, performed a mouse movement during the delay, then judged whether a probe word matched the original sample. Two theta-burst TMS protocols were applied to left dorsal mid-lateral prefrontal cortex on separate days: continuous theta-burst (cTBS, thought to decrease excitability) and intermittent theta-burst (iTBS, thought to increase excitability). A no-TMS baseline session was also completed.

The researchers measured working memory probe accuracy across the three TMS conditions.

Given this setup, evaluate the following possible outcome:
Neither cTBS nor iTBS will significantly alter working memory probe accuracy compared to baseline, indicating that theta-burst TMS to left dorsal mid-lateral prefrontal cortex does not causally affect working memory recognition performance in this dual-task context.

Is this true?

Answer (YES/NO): NO